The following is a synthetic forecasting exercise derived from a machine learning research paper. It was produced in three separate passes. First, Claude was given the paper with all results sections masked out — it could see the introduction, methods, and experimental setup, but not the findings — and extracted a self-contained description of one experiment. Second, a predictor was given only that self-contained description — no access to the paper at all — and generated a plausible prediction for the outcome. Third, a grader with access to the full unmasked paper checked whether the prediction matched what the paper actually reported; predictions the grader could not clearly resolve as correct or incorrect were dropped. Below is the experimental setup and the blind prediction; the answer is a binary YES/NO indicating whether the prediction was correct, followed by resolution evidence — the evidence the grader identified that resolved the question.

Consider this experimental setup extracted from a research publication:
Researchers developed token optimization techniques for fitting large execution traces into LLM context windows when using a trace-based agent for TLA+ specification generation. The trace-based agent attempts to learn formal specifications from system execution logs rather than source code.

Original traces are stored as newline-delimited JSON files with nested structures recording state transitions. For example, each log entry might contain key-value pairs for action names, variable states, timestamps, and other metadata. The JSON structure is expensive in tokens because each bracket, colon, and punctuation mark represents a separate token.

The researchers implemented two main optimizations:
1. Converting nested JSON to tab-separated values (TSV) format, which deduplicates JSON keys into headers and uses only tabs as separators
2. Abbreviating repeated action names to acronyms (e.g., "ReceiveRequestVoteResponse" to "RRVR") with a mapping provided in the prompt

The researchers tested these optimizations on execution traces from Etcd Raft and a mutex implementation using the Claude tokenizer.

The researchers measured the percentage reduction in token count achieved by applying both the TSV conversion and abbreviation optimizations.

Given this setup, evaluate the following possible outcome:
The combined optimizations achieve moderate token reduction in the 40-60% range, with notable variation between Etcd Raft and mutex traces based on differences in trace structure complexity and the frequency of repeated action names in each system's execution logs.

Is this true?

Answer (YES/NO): NO